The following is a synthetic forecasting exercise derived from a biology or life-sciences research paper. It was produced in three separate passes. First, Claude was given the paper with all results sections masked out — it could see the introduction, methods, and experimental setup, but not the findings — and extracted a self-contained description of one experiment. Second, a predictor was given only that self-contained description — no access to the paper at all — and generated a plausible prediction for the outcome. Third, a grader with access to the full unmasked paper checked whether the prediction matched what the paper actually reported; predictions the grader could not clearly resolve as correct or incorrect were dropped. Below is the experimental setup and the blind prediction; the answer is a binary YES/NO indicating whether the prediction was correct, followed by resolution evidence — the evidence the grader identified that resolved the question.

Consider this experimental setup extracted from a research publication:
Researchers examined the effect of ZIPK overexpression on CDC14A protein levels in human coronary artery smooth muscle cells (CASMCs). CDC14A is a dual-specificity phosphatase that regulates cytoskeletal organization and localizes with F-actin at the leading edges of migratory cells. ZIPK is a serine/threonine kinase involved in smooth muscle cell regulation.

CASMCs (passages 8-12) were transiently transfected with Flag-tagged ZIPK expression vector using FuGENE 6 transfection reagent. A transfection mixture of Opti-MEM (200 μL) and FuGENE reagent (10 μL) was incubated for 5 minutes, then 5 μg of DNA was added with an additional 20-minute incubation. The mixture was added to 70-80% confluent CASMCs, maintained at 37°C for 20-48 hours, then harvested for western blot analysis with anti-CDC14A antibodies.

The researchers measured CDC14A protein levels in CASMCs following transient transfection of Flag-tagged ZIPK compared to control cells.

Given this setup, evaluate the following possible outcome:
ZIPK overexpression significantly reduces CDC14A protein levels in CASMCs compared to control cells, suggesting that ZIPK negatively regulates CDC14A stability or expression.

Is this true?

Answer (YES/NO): NO